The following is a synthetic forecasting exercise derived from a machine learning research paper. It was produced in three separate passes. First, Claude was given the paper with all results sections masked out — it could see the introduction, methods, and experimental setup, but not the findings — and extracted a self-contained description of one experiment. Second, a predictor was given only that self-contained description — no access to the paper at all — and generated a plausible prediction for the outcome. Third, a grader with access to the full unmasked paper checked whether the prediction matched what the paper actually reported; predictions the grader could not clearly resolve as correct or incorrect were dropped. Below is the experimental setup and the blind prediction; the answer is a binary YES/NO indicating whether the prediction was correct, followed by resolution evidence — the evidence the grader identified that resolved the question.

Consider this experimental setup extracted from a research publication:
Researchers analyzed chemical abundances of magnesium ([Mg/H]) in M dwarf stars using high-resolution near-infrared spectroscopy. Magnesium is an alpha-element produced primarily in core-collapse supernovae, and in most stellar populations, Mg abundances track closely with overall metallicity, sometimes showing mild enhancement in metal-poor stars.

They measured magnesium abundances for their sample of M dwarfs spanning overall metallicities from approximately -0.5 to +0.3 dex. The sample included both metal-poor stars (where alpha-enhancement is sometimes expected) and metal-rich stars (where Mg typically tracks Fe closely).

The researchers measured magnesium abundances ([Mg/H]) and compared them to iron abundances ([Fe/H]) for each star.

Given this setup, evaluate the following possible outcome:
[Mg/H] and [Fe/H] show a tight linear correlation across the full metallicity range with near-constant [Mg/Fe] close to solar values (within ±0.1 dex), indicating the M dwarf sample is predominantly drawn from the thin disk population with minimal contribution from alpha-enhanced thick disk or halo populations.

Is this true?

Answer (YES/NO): NO